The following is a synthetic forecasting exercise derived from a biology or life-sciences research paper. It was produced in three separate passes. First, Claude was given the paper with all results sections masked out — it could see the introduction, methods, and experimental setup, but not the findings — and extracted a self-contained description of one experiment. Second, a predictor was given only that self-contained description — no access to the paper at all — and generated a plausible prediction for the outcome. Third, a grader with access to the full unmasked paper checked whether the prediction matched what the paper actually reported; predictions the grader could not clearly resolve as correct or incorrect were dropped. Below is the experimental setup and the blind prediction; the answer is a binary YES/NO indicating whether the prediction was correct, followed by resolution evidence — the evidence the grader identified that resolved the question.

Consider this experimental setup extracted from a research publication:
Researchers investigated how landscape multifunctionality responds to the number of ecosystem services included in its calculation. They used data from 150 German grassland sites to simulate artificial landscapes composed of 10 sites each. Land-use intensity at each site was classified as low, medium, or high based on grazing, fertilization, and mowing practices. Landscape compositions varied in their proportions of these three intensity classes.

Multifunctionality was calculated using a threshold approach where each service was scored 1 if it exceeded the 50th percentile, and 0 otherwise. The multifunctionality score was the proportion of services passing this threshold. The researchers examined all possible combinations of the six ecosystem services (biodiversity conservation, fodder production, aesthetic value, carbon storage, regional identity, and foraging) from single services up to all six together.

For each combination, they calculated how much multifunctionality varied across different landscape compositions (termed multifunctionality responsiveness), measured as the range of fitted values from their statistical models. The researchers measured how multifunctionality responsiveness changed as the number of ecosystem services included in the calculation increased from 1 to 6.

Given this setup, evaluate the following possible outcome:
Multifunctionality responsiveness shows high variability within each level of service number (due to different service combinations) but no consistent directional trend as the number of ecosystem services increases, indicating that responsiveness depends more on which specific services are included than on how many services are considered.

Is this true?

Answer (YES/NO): NO